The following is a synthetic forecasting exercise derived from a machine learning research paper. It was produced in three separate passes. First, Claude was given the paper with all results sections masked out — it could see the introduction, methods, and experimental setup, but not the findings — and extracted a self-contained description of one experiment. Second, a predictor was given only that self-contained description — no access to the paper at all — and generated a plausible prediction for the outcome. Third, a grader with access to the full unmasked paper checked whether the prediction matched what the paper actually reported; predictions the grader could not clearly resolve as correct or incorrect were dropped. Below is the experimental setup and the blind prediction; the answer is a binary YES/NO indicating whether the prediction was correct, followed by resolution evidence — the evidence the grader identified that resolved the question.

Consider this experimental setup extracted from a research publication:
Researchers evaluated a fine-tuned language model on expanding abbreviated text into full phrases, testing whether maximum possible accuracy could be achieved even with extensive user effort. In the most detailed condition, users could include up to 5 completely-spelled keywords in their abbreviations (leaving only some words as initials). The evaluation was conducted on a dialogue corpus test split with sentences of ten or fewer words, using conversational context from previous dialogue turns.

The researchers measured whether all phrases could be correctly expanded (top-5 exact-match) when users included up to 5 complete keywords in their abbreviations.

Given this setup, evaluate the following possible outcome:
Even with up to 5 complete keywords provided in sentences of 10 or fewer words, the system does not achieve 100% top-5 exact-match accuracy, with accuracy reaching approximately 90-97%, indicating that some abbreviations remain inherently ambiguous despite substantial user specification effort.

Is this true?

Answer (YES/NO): YES